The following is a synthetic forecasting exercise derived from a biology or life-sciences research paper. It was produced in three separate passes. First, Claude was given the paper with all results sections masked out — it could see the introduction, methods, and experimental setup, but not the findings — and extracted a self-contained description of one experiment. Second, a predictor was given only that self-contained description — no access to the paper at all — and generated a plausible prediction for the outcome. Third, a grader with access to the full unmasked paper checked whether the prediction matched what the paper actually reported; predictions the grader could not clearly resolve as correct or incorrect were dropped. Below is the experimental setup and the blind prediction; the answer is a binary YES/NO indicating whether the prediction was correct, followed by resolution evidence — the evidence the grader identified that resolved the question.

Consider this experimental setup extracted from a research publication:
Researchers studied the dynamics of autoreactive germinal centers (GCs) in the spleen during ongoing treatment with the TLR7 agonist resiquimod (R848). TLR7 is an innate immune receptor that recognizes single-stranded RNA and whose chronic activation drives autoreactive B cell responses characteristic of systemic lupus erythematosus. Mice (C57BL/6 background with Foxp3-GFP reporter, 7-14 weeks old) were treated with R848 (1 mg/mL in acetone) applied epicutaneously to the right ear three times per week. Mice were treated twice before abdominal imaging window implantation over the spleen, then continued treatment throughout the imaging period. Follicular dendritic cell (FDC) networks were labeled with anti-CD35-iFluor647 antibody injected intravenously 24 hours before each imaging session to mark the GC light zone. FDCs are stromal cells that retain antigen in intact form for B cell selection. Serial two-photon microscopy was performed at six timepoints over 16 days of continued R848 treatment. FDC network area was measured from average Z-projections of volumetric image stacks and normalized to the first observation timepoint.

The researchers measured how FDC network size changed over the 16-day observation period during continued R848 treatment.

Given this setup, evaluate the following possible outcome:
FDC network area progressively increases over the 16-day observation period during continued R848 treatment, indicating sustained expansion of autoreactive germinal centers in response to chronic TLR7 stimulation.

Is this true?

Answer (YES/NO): YES